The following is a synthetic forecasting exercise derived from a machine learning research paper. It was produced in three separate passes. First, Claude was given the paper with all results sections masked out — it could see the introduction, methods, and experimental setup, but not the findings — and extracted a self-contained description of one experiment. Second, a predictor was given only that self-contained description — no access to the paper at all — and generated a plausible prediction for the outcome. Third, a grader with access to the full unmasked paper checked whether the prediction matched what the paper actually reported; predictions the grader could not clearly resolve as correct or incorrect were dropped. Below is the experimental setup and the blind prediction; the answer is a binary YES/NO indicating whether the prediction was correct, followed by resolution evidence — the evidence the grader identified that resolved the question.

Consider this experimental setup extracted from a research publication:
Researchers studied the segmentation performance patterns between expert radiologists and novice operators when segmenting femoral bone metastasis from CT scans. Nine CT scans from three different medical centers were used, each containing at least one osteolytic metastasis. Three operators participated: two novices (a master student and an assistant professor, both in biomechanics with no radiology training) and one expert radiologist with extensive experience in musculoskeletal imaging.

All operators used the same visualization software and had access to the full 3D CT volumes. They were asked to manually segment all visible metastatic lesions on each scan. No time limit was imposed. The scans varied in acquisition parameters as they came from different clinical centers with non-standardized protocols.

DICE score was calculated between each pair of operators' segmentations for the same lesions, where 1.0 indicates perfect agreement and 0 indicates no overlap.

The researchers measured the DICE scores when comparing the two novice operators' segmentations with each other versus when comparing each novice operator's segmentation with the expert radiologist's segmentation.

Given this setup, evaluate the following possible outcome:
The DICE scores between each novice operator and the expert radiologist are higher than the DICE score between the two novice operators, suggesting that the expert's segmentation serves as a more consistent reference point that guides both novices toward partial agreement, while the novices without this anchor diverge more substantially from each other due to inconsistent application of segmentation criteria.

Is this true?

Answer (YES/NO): NO